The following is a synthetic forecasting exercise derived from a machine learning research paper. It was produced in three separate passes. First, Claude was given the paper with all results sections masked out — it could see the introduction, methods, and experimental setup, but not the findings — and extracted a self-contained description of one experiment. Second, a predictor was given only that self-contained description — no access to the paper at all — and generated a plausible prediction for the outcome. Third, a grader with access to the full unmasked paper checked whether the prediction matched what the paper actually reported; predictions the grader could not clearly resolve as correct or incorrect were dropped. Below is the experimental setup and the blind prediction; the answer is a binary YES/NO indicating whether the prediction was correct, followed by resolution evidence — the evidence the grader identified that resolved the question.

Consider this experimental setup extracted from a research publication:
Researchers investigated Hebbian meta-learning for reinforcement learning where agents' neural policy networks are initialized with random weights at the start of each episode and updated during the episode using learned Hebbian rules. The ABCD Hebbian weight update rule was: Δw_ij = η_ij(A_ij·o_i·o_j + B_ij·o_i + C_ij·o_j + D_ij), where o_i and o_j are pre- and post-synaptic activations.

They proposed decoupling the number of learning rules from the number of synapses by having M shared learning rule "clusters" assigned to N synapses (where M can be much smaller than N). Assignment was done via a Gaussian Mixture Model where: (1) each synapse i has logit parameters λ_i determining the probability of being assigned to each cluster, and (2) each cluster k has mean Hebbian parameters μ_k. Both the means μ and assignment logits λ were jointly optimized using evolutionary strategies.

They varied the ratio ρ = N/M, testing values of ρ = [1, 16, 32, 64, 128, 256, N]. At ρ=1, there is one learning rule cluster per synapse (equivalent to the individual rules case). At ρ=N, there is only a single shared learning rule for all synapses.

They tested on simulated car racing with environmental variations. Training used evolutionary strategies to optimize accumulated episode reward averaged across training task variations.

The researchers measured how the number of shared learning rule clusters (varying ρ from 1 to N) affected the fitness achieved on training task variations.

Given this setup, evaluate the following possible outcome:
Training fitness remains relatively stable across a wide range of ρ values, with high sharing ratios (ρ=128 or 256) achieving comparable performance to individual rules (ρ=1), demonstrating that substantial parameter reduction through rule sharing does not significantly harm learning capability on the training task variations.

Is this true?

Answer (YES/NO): NO